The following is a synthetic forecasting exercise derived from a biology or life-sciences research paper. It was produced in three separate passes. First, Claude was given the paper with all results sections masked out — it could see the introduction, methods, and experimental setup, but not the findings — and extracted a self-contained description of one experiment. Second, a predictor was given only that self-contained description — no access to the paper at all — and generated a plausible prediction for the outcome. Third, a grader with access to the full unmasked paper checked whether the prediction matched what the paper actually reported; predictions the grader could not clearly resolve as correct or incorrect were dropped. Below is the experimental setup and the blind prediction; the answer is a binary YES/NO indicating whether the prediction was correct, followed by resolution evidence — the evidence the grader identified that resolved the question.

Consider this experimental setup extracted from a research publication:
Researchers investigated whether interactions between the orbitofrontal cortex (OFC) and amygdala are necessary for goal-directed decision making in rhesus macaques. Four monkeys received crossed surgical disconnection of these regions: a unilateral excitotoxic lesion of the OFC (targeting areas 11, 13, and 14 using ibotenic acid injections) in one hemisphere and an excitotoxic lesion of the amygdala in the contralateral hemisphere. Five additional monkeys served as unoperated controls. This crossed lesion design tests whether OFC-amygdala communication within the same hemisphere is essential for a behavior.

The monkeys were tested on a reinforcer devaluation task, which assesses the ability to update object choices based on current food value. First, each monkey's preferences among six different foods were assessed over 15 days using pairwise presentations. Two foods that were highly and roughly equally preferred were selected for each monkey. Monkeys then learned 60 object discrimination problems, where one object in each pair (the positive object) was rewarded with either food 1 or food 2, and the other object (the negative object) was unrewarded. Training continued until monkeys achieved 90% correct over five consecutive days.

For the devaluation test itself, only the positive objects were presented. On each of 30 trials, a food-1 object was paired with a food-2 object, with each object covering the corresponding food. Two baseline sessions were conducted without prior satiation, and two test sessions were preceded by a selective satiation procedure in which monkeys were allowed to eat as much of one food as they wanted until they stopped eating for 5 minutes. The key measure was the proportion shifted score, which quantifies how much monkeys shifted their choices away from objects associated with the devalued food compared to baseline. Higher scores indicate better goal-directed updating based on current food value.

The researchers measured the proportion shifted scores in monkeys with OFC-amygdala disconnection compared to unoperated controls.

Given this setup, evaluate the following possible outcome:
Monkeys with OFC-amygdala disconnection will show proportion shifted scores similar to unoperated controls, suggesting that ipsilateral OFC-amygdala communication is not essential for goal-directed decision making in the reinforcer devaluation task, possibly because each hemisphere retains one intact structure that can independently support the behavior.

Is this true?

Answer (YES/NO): NO